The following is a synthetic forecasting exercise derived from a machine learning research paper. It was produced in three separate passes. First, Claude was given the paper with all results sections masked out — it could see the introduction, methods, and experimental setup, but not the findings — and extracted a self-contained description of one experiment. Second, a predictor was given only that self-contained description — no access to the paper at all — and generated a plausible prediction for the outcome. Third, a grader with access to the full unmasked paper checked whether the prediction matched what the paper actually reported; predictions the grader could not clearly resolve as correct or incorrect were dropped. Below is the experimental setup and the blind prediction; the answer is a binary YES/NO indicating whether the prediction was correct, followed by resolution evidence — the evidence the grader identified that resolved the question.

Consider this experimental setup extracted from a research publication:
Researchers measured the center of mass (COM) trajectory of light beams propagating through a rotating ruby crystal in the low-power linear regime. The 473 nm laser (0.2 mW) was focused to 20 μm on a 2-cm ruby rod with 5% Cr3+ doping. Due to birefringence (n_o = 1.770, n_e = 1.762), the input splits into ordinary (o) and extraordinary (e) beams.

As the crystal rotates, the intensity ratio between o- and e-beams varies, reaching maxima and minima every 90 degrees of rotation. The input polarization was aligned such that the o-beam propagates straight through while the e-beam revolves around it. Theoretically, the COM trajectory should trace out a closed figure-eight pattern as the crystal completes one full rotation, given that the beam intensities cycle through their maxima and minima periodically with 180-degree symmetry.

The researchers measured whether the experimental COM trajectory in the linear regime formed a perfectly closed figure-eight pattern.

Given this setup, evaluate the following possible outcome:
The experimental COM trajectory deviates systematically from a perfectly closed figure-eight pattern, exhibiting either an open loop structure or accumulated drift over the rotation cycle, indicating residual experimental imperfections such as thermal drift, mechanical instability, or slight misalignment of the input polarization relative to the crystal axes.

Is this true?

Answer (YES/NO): YES